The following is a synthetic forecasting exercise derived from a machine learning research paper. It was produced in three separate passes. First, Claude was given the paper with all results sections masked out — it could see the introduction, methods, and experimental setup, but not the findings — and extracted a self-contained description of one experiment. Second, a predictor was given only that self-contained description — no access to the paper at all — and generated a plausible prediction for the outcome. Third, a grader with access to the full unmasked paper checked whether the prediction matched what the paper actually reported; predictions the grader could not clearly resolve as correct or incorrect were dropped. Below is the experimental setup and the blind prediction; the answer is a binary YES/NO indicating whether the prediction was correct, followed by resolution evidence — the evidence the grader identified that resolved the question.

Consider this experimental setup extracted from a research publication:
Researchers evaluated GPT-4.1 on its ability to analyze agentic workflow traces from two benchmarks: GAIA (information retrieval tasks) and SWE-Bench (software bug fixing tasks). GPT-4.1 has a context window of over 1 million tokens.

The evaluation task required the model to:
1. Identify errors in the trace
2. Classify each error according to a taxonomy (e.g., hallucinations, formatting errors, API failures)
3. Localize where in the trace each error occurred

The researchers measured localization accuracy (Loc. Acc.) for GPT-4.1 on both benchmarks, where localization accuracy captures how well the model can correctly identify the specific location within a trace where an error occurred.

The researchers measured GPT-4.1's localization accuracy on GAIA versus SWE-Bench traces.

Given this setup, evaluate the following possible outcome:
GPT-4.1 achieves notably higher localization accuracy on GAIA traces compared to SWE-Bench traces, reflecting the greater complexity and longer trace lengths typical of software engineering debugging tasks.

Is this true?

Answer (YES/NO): YES